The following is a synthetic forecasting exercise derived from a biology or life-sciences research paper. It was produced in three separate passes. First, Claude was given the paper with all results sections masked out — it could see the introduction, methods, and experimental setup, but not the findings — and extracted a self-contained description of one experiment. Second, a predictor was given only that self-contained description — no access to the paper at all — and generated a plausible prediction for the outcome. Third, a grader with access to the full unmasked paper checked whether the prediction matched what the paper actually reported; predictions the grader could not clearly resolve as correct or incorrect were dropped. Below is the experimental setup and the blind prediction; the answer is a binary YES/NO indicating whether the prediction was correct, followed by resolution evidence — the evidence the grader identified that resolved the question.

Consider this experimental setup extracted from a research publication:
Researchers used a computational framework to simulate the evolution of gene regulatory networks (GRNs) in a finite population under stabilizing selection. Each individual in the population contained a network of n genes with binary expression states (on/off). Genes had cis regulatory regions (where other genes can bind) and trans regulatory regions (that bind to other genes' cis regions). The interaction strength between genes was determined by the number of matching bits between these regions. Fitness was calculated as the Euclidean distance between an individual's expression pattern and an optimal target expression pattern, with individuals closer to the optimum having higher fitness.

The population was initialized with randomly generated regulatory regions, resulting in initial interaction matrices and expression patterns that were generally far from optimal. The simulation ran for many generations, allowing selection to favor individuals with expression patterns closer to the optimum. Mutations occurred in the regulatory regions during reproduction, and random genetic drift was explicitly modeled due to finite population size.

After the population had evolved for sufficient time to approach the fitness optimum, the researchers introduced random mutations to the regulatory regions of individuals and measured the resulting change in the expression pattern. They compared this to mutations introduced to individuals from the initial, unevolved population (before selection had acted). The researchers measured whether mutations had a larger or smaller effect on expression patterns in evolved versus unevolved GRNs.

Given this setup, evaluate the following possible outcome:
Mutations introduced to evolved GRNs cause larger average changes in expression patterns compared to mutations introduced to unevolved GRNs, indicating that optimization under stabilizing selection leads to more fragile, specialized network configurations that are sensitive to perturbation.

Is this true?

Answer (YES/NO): NO